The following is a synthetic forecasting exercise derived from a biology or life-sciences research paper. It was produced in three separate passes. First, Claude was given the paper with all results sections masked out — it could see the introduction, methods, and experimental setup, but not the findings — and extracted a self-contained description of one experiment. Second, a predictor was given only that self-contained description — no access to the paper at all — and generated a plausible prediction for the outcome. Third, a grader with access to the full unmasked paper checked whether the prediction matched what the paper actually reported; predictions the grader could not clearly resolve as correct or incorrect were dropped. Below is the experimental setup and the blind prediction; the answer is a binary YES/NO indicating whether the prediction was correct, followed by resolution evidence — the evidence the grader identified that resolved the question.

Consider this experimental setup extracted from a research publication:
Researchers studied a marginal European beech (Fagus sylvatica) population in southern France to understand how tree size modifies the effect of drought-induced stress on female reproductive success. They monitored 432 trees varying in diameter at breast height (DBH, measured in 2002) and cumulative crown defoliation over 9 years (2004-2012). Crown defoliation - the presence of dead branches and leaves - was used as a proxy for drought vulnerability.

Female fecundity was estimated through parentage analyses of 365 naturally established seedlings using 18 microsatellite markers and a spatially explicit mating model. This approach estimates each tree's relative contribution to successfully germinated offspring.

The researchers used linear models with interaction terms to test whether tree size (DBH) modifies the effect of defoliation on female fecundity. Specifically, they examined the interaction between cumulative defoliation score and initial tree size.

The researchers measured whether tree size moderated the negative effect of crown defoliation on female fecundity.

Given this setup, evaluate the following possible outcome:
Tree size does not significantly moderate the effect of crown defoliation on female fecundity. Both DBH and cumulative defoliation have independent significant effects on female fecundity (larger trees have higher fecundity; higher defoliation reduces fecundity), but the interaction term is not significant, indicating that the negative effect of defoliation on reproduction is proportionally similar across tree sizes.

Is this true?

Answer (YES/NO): NO